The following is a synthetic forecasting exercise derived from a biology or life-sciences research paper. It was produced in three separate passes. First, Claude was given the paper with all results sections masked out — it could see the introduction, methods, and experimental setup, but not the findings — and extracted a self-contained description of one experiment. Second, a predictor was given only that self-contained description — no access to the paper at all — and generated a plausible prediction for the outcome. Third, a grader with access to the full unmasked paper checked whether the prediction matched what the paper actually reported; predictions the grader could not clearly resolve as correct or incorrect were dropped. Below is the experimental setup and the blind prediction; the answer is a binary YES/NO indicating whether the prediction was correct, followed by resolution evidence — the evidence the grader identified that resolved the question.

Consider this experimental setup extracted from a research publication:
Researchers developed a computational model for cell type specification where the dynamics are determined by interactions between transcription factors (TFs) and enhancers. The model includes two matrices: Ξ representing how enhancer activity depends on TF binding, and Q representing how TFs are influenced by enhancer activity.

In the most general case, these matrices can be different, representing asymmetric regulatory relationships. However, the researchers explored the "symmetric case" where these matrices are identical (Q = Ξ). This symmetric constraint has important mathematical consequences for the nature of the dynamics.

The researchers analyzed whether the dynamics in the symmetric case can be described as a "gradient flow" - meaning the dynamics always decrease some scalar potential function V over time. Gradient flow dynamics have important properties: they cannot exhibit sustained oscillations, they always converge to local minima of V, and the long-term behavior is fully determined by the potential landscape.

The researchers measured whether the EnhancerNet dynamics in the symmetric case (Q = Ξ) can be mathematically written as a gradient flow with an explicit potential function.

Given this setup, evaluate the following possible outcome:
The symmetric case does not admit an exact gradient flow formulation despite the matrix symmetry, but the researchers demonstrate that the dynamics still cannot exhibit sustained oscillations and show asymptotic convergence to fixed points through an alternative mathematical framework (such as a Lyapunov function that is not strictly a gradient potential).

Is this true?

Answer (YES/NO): NO